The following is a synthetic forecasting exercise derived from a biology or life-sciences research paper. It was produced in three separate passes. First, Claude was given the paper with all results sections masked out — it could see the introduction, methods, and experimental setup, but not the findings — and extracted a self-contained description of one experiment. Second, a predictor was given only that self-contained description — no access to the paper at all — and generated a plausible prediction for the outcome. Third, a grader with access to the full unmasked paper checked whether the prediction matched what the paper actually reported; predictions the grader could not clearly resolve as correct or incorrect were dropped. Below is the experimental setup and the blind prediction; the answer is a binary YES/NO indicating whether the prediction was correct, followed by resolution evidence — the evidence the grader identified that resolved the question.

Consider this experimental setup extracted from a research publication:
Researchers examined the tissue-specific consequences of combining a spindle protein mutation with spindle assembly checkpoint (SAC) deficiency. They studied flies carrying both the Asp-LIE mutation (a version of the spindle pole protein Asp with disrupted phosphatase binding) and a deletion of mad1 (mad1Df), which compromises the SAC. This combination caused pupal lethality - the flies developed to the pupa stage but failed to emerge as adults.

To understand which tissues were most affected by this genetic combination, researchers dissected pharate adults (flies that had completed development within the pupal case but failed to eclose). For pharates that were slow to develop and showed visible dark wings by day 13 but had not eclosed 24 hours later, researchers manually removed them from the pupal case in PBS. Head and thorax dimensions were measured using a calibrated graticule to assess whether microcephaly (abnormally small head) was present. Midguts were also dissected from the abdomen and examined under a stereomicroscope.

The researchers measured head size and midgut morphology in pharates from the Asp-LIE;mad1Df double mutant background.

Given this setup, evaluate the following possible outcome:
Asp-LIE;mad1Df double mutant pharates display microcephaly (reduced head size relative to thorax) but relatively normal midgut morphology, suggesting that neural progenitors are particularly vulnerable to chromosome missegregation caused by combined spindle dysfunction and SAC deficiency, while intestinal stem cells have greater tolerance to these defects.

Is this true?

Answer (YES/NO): NO